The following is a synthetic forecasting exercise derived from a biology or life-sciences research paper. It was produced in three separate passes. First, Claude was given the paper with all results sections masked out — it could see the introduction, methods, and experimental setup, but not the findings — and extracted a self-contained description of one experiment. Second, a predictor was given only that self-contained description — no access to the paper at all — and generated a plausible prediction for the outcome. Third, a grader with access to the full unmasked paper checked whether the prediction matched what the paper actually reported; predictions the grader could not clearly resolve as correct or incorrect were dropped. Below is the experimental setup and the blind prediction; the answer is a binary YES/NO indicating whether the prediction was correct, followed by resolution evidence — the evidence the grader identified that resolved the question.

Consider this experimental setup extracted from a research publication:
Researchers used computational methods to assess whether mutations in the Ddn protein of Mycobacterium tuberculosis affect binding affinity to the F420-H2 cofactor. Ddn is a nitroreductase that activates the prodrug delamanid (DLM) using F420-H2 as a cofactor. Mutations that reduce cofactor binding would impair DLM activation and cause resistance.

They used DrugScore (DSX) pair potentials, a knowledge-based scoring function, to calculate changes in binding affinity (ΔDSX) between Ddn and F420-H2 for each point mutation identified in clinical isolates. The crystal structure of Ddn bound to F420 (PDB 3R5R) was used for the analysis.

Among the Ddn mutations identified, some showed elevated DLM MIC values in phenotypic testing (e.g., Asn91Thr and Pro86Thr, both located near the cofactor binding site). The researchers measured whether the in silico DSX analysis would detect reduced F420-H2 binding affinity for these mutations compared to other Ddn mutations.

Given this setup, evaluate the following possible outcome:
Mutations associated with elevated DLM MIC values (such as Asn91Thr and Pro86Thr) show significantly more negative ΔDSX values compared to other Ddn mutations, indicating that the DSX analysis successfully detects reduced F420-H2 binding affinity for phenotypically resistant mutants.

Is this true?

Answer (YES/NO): NO